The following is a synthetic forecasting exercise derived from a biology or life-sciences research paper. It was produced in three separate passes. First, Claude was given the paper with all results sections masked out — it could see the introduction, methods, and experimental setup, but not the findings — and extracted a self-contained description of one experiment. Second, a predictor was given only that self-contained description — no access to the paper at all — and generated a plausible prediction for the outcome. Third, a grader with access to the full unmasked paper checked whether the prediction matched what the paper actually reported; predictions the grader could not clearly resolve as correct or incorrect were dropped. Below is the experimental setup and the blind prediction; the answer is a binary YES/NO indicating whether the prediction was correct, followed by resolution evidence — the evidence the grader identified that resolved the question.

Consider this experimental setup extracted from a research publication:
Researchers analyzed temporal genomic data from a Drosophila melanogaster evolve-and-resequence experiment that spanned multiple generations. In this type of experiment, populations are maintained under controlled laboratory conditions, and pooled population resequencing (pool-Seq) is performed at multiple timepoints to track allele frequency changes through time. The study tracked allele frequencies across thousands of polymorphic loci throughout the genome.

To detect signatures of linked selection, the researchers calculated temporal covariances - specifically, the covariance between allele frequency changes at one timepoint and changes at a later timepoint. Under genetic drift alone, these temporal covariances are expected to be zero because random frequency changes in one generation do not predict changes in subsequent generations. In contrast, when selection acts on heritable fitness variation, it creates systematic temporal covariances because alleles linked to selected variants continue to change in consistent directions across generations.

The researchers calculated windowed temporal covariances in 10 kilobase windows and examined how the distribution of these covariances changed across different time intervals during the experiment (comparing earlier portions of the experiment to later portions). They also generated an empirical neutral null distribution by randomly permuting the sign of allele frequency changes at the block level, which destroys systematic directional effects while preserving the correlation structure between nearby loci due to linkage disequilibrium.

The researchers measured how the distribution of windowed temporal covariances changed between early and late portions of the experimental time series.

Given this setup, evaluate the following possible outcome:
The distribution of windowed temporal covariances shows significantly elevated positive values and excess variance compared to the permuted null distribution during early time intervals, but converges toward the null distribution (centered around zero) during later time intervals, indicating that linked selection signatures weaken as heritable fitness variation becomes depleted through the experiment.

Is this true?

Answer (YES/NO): NO